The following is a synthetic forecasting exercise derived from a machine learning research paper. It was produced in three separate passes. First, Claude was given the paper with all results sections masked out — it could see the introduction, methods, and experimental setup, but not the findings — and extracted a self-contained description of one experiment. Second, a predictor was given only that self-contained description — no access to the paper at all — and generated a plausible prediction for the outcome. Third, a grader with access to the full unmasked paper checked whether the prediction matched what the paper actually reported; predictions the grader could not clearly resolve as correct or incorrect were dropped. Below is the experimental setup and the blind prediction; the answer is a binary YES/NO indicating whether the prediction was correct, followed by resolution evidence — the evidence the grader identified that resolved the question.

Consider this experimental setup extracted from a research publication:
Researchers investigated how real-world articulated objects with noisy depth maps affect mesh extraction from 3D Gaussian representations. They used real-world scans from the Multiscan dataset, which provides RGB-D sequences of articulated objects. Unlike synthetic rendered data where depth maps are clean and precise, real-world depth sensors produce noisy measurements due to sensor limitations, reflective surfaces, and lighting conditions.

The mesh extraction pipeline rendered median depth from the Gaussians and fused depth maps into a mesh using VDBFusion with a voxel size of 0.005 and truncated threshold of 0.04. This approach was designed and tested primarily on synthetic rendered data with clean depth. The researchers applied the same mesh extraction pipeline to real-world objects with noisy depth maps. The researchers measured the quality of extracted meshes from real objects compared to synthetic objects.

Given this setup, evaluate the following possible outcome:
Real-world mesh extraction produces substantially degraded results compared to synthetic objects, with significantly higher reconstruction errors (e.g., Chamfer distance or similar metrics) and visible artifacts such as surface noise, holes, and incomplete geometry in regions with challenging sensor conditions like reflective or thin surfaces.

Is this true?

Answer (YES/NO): NO